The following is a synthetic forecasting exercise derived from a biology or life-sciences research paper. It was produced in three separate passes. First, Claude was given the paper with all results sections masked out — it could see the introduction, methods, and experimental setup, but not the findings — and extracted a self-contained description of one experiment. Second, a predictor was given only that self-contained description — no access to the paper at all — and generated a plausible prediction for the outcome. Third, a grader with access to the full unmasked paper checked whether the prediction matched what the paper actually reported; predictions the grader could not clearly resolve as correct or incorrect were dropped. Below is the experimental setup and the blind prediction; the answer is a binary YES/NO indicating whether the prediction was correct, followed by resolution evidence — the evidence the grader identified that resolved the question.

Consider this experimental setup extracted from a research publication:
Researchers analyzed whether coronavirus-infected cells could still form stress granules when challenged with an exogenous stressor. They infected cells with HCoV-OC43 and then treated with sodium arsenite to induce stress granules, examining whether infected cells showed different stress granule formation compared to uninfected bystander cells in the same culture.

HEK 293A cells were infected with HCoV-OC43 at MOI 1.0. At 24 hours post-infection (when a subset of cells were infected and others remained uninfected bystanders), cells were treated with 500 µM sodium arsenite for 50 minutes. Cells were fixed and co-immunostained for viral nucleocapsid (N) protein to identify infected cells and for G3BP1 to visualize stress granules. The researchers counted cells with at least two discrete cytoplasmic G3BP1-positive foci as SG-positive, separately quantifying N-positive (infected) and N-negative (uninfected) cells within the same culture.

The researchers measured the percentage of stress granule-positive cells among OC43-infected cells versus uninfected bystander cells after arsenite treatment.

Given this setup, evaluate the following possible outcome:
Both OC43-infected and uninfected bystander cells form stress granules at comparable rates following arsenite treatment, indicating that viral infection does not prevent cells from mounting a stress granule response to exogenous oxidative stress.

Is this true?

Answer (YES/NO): NO